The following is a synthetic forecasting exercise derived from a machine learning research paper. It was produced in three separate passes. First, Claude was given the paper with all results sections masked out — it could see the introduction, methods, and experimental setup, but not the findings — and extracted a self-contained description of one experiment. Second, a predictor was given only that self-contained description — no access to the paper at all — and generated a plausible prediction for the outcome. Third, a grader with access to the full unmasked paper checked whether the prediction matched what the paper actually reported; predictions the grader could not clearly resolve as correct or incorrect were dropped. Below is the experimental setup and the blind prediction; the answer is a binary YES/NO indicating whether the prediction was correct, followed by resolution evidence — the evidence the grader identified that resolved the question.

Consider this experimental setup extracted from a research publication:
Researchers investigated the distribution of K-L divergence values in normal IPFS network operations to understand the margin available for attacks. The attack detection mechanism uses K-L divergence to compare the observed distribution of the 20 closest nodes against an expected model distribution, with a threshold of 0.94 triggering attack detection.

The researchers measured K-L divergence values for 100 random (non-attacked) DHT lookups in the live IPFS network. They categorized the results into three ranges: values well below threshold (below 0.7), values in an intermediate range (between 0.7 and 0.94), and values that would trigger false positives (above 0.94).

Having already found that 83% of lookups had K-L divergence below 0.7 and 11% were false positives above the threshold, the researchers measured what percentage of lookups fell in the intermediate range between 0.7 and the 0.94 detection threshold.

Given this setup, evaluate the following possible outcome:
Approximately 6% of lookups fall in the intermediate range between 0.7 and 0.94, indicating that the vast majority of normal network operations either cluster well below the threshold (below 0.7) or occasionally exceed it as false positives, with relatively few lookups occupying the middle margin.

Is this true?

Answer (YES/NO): YES